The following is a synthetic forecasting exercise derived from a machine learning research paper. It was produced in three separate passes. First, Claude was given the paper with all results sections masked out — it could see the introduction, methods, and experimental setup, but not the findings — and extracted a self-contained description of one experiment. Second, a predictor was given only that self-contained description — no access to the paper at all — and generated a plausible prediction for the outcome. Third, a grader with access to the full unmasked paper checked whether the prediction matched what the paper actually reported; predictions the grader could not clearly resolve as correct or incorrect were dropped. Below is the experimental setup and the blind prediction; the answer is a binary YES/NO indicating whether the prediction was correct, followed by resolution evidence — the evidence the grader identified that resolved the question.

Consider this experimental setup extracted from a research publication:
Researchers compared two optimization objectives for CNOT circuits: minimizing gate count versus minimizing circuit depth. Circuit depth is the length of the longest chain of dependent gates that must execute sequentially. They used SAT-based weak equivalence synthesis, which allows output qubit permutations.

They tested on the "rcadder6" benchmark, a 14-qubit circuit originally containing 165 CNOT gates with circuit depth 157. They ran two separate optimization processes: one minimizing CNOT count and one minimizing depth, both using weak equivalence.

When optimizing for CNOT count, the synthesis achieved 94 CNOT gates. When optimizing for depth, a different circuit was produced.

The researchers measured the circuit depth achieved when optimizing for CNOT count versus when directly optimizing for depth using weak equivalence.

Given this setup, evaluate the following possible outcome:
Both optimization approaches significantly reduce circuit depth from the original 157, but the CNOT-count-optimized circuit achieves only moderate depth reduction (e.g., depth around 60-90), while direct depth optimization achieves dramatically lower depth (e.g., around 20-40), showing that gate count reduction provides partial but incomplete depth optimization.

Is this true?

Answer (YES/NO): NO